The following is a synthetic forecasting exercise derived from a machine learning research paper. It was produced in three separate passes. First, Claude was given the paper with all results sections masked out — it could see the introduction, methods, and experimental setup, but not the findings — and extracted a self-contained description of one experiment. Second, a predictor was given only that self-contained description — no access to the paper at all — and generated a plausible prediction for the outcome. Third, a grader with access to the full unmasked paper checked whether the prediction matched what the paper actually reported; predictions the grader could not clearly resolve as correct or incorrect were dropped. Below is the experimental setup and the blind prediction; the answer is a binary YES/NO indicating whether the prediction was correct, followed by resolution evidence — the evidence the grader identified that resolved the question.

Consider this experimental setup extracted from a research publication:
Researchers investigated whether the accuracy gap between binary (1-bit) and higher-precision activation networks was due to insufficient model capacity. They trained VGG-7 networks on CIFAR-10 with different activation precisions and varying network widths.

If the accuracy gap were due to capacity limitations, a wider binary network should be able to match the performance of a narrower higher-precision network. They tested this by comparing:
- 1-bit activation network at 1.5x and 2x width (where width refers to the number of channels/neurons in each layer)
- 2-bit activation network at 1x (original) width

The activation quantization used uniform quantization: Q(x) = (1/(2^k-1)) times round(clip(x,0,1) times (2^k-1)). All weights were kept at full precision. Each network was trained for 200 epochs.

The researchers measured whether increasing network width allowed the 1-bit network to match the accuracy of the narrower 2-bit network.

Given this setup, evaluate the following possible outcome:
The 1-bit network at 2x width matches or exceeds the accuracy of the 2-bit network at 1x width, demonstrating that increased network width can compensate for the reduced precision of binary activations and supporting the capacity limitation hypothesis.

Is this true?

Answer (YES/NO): NO